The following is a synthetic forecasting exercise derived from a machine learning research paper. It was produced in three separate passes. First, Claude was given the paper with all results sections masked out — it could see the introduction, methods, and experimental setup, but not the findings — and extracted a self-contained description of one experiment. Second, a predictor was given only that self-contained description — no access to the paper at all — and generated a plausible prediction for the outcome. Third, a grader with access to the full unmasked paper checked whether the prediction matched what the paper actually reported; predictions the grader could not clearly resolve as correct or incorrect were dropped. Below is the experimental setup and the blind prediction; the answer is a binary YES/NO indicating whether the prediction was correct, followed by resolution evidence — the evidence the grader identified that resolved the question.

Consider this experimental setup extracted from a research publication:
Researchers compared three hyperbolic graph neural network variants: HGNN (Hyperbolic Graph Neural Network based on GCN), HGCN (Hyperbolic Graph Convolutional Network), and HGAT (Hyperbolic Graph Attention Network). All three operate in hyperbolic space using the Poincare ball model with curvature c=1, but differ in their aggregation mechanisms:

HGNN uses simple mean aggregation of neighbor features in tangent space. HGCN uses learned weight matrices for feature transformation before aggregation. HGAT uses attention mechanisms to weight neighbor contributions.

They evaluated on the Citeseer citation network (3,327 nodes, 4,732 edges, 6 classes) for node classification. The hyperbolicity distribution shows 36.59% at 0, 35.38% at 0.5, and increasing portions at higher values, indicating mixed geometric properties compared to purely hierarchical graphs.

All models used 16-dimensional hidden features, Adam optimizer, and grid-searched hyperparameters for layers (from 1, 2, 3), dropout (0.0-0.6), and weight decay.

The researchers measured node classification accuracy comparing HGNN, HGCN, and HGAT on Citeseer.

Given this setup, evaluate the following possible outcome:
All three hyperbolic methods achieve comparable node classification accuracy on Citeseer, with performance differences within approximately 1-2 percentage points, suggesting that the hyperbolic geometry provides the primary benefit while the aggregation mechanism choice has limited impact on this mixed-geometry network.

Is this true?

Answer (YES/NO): YES